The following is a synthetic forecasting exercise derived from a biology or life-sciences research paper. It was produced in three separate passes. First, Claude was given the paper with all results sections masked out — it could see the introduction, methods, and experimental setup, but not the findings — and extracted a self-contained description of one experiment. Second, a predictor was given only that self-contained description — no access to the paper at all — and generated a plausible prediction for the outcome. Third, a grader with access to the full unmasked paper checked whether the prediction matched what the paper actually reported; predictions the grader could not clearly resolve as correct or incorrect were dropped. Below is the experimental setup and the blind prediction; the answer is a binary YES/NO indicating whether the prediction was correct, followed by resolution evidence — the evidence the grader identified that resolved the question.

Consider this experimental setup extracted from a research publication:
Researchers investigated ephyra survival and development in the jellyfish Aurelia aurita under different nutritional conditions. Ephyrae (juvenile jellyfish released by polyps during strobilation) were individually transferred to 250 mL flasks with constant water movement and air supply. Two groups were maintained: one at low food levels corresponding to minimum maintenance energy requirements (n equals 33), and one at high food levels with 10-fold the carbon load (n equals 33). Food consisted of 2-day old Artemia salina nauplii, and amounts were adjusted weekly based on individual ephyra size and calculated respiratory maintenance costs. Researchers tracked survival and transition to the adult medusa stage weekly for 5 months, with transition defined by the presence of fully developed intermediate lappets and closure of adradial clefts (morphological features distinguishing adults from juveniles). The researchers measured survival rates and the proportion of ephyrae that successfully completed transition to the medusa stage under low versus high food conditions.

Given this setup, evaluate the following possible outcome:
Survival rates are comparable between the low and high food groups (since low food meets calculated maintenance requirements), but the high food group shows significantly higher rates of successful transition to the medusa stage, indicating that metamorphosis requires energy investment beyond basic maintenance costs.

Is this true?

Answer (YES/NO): NO